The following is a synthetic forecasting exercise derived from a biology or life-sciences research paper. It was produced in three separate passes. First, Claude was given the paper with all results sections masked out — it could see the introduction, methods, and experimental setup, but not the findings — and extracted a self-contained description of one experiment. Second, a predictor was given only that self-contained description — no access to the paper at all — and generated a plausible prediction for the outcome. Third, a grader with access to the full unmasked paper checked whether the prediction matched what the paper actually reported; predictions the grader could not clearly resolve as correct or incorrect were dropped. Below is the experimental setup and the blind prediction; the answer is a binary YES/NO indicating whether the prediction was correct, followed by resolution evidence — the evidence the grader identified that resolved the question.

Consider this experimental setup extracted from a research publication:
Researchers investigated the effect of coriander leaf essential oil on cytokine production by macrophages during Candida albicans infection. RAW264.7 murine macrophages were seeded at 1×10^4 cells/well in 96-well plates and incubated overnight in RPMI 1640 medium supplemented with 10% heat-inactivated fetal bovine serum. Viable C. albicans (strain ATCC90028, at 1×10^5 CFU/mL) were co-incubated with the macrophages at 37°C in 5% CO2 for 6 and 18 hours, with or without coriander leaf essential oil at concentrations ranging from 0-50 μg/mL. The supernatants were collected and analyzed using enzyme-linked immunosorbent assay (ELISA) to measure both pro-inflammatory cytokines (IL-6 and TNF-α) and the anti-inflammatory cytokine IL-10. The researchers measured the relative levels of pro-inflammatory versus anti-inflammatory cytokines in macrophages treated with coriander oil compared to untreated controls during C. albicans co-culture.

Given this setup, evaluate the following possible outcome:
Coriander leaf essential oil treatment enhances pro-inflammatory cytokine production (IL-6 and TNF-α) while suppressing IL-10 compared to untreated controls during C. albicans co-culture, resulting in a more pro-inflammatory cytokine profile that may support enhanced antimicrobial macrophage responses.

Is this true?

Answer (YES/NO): NO